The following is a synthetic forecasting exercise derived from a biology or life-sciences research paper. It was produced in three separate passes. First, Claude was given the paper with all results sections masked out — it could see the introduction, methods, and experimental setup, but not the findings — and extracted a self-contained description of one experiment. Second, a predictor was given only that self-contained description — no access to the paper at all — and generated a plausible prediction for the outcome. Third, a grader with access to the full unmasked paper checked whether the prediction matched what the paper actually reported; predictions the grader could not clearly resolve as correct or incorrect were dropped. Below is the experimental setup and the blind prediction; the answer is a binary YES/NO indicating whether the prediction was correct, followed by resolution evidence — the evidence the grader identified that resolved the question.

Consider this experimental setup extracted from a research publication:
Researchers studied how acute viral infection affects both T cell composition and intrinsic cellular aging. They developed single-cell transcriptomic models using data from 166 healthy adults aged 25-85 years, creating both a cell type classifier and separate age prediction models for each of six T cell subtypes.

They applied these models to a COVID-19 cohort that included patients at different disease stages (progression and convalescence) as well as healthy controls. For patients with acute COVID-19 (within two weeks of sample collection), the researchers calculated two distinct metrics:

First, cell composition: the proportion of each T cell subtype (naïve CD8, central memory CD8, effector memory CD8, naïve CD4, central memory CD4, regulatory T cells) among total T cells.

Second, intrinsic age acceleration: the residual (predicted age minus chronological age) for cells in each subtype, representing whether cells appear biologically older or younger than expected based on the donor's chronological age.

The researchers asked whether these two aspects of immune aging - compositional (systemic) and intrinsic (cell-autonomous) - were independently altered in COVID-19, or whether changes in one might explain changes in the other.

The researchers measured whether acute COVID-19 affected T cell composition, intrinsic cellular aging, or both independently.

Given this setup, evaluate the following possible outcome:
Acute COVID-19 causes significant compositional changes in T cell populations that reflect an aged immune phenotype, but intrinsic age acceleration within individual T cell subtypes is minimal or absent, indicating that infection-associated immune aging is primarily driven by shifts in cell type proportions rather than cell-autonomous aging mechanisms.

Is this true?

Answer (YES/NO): NO